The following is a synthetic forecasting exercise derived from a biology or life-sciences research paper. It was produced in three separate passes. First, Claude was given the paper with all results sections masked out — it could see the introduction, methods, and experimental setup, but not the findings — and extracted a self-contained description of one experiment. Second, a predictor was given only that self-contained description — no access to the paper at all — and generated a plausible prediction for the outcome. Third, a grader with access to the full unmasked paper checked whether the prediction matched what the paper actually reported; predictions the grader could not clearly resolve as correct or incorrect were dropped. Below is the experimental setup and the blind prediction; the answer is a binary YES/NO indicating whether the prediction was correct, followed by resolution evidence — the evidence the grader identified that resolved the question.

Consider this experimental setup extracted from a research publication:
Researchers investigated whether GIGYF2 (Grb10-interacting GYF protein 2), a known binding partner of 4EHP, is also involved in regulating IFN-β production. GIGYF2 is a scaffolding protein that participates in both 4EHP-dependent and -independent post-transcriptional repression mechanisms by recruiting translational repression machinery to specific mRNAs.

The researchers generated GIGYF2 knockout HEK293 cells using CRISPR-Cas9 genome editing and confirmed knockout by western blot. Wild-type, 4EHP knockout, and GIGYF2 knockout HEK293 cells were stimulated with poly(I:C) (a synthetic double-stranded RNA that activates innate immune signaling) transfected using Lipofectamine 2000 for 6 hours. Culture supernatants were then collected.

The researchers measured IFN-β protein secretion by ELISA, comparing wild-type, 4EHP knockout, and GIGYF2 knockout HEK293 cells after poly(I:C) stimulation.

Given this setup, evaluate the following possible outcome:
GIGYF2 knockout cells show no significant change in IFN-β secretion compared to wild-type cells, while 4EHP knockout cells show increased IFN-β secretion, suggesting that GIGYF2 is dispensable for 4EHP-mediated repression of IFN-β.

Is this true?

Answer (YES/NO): NO